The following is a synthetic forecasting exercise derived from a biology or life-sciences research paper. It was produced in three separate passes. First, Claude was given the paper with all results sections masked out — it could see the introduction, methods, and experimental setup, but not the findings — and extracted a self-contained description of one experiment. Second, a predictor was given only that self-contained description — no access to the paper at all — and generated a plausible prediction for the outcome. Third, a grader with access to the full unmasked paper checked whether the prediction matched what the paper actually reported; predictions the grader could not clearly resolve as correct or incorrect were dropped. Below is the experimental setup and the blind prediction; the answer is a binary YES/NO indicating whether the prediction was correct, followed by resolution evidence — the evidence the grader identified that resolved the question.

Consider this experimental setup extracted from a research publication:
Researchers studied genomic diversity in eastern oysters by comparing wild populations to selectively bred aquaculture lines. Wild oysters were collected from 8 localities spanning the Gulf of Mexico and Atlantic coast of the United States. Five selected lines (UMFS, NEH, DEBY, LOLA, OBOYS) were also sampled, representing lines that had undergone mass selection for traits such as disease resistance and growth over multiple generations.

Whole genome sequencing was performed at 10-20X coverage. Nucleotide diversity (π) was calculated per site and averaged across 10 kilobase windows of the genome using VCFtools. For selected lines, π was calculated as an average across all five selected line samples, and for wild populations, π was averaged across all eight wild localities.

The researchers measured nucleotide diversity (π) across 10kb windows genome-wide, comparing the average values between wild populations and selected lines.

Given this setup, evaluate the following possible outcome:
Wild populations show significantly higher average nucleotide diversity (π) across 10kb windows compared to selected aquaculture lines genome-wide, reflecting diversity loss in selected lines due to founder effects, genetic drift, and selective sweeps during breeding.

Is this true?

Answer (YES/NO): YES